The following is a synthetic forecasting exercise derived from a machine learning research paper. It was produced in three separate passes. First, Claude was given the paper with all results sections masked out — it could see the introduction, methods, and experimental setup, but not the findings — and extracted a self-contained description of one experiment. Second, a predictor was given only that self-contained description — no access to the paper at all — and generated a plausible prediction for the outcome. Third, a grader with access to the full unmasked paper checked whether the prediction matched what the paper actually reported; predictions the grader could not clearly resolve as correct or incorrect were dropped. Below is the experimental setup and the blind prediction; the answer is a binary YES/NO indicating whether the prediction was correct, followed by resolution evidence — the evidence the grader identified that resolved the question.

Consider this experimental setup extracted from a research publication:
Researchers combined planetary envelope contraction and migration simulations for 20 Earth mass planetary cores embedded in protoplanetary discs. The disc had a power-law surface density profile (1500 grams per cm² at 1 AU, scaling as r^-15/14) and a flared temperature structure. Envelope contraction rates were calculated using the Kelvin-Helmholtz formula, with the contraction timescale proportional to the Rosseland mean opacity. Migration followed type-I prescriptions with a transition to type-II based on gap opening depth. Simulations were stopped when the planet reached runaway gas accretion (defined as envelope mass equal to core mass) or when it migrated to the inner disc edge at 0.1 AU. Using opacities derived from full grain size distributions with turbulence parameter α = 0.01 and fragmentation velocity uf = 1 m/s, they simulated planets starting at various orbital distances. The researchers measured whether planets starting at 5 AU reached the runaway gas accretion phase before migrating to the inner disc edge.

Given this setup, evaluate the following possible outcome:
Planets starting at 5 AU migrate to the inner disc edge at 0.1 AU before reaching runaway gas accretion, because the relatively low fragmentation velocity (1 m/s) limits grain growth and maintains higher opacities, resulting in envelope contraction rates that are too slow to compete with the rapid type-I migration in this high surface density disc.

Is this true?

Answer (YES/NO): YES